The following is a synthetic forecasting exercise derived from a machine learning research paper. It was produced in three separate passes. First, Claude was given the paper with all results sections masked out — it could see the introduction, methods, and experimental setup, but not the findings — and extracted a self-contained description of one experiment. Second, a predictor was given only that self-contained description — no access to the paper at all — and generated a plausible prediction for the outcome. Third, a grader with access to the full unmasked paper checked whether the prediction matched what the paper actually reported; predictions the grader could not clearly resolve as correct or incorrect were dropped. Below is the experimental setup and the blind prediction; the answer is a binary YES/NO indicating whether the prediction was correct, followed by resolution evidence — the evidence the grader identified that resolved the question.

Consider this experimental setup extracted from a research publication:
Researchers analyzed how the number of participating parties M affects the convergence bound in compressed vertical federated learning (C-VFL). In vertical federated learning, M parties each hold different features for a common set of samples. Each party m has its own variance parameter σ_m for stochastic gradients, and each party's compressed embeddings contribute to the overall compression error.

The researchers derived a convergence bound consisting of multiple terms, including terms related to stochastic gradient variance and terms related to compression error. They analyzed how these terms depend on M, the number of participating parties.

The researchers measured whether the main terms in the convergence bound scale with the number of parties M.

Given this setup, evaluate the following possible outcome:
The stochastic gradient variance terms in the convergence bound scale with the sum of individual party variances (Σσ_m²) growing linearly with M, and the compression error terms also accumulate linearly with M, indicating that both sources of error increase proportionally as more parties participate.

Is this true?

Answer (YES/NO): NO